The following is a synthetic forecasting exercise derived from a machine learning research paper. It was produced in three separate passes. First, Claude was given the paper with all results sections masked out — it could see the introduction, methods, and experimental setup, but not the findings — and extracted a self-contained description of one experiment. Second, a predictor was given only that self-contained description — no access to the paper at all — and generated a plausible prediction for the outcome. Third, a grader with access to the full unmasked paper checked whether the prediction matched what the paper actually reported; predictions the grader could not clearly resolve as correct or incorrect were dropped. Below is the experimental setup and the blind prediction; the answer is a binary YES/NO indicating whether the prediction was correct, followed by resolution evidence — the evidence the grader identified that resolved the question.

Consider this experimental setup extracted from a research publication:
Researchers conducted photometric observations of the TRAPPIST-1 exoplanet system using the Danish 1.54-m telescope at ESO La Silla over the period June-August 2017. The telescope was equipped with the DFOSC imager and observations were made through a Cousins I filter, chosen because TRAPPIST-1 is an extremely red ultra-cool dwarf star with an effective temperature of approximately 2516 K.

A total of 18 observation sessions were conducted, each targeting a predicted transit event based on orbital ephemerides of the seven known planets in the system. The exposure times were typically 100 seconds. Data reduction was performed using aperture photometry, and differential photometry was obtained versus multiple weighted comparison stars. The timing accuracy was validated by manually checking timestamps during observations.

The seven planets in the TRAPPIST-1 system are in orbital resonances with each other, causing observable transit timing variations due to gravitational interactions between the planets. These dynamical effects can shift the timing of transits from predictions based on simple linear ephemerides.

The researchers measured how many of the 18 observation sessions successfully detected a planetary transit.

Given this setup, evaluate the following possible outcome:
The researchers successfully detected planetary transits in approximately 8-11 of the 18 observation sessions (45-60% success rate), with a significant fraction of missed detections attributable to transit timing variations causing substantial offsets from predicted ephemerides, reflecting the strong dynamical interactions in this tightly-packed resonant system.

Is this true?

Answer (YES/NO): NO